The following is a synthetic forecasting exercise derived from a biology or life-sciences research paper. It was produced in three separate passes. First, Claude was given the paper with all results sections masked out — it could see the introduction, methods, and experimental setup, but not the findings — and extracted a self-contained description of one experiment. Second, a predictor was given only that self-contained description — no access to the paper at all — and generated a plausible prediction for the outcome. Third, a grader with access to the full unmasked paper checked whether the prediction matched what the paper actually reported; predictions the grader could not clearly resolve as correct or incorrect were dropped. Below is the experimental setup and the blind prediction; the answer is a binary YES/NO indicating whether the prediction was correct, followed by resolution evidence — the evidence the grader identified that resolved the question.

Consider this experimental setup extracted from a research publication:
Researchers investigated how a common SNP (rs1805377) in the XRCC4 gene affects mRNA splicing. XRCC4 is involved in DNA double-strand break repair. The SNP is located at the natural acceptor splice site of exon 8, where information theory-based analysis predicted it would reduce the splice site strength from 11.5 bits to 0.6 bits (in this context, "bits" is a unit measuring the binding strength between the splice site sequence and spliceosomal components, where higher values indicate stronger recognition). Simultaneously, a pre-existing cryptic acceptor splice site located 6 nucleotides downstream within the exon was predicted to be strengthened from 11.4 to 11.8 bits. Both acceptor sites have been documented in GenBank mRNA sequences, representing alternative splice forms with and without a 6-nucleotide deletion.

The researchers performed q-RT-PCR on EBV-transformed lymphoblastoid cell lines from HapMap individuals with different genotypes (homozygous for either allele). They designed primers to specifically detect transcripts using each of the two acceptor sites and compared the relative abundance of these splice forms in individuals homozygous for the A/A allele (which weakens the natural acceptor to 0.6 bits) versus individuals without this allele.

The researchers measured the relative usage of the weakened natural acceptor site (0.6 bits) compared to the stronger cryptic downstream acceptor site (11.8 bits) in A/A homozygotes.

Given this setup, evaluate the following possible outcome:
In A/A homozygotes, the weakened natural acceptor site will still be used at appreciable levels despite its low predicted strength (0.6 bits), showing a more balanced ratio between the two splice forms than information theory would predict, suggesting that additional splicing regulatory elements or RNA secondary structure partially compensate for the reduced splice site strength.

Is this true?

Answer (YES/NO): NO